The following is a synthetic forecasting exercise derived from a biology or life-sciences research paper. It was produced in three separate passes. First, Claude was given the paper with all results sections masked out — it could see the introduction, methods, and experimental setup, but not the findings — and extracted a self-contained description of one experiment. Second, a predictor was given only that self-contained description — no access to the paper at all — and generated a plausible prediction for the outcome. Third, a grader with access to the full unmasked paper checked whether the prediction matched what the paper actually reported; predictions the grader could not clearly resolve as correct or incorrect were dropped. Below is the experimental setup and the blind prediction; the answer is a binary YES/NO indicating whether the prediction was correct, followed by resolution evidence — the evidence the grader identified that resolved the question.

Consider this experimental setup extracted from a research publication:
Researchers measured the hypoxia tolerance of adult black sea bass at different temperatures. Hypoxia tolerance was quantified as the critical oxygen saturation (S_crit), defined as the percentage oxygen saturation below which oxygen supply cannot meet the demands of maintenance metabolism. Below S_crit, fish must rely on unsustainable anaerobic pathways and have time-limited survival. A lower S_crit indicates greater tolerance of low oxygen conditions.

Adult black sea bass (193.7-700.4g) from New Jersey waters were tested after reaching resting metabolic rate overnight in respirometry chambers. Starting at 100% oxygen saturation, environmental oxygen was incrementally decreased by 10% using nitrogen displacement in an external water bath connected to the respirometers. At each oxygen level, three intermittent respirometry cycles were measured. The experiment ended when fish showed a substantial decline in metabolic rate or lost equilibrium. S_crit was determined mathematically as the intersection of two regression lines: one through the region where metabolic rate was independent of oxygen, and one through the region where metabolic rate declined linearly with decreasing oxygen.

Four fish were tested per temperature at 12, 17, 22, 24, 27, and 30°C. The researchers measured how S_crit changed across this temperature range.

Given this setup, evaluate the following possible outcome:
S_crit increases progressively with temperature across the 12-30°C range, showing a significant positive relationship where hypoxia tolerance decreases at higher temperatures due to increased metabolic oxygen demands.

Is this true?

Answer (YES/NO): NO